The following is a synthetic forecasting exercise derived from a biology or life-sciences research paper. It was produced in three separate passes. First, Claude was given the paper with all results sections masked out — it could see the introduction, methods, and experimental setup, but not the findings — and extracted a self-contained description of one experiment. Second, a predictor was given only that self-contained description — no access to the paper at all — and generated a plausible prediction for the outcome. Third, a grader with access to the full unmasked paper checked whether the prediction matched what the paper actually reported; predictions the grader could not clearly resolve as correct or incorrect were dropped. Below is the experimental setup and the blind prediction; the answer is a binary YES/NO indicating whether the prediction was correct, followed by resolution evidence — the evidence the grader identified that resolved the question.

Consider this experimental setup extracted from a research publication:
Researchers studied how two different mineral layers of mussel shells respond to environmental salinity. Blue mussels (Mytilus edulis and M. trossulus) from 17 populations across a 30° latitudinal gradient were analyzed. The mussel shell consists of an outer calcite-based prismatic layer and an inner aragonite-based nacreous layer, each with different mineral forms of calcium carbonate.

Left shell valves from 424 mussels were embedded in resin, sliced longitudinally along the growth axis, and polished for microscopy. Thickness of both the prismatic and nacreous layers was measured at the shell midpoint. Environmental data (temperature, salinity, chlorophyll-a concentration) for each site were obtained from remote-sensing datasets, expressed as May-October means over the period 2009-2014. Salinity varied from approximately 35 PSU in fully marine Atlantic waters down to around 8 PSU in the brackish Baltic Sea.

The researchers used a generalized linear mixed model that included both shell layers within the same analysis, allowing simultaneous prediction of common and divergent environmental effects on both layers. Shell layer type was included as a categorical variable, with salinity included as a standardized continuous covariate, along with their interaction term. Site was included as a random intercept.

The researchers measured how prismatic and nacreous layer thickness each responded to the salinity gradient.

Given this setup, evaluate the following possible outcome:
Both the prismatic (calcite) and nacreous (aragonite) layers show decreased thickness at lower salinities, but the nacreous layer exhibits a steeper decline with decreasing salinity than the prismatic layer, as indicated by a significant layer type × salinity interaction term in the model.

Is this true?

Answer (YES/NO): YES